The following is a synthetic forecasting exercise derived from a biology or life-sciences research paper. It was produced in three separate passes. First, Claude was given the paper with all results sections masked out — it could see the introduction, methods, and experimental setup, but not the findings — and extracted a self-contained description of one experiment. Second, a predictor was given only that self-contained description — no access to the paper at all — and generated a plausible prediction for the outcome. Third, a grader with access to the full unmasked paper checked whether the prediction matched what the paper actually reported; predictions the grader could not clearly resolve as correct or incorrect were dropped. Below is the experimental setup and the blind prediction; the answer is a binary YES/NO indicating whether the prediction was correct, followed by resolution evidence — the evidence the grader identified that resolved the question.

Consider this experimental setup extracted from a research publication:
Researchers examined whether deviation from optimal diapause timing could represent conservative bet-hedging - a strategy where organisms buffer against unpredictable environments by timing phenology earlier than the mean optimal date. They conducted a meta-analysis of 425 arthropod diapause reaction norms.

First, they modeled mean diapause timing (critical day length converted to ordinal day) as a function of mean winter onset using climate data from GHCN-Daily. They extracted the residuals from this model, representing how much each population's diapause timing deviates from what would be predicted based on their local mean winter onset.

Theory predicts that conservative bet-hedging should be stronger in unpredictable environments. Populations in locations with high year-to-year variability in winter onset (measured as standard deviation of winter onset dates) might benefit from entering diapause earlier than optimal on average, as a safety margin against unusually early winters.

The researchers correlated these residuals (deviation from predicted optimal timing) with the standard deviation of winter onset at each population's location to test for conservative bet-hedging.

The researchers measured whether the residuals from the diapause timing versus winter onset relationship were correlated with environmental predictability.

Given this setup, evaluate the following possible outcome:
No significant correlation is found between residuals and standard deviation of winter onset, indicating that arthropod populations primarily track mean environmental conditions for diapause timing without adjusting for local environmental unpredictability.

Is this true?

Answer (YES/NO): YES